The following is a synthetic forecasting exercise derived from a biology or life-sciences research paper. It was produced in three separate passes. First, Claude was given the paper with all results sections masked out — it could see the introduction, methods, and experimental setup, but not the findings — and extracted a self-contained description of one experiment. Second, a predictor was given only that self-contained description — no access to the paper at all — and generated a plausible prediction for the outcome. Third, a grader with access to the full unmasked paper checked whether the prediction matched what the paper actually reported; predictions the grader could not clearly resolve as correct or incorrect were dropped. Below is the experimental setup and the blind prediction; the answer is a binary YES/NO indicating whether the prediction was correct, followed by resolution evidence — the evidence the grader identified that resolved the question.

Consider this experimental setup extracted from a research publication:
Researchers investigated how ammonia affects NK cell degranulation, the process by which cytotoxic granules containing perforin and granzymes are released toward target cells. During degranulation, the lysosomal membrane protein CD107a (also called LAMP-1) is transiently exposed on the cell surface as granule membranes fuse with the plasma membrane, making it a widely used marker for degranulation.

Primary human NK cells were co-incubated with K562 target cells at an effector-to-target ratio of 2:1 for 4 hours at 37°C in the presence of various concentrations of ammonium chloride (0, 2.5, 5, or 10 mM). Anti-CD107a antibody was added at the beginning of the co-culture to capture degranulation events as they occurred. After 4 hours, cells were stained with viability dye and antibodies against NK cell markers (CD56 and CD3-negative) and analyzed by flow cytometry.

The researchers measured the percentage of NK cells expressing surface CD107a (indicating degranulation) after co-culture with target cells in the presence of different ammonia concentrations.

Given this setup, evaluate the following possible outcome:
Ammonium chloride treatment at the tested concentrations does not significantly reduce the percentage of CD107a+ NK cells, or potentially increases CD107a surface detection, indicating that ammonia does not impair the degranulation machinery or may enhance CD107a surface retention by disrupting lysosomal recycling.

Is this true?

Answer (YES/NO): YES